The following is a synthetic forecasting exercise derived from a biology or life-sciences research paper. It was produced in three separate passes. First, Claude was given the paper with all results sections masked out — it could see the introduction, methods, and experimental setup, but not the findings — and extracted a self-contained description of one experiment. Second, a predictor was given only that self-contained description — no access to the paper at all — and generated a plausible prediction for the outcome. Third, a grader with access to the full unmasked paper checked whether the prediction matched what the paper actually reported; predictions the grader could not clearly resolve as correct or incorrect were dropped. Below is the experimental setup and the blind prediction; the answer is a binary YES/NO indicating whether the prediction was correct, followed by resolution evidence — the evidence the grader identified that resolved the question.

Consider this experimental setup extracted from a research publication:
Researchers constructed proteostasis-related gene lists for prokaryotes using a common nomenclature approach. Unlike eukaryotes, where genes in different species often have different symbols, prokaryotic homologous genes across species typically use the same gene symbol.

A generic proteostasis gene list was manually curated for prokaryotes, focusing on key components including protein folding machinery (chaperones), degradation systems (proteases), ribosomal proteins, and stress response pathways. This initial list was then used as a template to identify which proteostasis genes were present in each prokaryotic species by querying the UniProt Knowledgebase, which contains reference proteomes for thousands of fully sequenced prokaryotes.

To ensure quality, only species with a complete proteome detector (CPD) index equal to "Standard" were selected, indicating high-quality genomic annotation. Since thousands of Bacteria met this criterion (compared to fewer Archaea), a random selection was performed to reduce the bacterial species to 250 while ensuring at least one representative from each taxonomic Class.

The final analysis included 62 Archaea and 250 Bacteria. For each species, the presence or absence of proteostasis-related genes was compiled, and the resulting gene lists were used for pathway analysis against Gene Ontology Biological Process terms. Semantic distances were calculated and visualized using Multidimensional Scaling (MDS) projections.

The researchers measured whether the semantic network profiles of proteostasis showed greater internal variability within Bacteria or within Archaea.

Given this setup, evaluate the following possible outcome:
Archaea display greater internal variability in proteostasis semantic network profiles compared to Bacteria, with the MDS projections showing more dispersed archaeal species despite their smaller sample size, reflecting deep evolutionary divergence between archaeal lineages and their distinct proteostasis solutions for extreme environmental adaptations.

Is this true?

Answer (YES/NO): NO